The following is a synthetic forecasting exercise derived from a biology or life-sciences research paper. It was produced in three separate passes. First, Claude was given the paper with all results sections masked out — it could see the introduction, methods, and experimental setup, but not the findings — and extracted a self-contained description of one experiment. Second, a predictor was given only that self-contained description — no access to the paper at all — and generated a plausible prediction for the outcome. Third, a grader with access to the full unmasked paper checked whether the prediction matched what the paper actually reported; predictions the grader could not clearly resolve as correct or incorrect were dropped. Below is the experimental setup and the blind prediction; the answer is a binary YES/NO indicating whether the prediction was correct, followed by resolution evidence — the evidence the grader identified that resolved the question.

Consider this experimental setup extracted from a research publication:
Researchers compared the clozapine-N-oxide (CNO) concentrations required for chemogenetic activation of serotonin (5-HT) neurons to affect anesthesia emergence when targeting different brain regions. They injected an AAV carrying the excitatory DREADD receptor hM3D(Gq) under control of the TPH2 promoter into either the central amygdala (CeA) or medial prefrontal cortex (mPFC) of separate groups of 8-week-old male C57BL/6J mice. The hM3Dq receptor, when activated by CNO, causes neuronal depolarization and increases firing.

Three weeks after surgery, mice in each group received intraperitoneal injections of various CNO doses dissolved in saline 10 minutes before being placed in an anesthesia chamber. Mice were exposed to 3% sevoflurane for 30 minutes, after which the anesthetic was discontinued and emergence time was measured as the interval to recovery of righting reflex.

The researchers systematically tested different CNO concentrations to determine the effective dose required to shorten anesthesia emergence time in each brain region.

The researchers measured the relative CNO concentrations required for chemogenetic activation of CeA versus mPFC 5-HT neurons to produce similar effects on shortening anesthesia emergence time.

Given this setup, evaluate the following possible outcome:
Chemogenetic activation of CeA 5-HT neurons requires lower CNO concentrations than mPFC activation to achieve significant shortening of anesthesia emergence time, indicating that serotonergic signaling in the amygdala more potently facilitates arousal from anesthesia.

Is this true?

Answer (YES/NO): YES